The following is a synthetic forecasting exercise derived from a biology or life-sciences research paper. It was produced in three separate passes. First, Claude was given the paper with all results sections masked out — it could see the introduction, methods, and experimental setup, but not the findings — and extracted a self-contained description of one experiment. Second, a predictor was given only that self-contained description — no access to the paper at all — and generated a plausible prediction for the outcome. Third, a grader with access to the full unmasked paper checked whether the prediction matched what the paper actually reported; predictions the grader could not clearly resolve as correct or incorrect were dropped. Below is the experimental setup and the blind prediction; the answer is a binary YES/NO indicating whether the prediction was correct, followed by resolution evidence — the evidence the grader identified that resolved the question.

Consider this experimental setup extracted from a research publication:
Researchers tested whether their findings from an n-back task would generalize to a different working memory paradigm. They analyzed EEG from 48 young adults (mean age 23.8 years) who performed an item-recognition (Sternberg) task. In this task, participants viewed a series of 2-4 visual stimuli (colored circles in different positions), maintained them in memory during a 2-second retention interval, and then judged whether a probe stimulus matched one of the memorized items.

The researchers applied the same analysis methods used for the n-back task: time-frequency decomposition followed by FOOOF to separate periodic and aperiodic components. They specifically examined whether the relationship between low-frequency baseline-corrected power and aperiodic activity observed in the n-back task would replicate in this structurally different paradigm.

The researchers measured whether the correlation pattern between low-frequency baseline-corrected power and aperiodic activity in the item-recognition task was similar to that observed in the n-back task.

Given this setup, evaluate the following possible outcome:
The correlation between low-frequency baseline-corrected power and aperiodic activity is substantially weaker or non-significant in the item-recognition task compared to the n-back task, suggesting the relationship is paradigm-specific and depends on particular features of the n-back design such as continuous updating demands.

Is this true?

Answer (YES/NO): NO